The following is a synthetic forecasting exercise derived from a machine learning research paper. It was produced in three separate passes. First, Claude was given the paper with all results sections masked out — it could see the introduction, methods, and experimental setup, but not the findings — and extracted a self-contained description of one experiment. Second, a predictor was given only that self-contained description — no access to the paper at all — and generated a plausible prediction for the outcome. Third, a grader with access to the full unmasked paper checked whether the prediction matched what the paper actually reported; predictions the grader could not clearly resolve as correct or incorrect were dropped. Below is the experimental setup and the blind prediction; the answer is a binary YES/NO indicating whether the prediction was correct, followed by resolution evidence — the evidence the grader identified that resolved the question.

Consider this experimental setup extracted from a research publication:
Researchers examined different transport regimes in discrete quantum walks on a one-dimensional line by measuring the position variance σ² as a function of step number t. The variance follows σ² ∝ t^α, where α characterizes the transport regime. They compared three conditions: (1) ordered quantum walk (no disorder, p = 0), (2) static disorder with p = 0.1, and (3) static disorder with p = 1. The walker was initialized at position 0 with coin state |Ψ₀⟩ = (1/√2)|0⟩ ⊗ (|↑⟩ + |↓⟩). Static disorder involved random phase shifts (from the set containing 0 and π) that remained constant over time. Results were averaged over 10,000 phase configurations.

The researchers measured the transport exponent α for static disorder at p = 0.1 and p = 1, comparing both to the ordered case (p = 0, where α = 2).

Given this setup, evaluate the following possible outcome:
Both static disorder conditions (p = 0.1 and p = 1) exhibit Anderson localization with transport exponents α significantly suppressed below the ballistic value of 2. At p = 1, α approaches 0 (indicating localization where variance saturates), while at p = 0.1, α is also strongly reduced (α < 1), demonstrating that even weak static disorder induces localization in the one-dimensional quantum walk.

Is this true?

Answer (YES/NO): NO